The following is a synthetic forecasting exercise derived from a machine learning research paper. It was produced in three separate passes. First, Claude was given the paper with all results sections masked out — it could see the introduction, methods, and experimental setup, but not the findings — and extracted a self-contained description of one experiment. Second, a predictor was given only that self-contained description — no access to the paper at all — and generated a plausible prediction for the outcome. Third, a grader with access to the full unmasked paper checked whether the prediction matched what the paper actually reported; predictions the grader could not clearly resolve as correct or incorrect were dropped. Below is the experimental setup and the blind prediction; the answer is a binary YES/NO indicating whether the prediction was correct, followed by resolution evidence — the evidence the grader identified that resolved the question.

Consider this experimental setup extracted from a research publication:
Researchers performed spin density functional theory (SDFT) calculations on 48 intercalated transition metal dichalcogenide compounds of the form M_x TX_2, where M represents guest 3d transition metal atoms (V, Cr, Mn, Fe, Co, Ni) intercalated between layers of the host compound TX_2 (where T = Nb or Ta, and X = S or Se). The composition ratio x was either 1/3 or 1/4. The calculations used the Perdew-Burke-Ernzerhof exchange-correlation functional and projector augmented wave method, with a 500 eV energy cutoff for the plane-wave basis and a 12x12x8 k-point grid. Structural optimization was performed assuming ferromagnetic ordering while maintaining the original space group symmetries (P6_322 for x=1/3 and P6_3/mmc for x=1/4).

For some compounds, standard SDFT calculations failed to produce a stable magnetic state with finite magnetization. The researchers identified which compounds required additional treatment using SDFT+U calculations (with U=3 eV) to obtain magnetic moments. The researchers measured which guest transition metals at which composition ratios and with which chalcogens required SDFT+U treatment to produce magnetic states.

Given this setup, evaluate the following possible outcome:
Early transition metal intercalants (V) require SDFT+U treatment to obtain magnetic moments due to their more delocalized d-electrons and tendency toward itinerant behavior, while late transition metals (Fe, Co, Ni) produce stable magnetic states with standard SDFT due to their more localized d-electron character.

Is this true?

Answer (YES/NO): NO